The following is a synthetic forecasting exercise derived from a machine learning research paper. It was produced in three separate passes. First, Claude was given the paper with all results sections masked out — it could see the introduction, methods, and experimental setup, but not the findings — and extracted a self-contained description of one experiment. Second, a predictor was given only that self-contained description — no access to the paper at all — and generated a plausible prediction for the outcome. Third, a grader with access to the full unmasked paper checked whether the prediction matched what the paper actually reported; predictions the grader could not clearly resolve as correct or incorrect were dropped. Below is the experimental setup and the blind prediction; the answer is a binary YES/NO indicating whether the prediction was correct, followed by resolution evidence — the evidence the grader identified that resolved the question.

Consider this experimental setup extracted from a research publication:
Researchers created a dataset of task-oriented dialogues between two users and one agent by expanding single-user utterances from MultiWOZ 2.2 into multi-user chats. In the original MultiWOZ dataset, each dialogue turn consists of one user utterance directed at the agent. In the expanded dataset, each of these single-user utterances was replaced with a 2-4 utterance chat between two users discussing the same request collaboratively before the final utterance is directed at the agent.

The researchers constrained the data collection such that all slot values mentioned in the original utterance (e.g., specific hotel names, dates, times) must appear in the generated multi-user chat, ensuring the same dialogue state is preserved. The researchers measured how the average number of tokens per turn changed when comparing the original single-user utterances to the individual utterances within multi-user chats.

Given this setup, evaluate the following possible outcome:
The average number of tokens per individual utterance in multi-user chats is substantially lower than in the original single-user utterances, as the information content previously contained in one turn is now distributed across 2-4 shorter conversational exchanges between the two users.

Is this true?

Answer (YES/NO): YES